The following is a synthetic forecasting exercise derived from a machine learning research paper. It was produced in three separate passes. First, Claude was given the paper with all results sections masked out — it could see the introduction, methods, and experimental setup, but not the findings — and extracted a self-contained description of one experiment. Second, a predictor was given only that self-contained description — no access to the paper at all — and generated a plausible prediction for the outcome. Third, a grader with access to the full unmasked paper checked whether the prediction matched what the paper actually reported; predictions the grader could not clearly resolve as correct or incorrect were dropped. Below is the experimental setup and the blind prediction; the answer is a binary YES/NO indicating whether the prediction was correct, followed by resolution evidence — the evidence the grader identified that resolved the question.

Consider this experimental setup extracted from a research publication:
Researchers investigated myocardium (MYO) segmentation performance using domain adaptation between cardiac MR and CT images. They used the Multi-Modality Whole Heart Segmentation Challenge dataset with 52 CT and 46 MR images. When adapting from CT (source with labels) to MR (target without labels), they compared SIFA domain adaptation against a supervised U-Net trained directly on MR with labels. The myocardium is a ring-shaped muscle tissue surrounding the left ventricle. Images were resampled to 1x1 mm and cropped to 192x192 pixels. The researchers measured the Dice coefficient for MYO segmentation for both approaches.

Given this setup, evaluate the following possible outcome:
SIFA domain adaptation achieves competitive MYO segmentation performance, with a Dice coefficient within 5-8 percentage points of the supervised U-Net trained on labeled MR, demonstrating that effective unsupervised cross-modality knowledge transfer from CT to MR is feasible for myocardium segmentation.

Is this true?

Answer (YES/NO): NO